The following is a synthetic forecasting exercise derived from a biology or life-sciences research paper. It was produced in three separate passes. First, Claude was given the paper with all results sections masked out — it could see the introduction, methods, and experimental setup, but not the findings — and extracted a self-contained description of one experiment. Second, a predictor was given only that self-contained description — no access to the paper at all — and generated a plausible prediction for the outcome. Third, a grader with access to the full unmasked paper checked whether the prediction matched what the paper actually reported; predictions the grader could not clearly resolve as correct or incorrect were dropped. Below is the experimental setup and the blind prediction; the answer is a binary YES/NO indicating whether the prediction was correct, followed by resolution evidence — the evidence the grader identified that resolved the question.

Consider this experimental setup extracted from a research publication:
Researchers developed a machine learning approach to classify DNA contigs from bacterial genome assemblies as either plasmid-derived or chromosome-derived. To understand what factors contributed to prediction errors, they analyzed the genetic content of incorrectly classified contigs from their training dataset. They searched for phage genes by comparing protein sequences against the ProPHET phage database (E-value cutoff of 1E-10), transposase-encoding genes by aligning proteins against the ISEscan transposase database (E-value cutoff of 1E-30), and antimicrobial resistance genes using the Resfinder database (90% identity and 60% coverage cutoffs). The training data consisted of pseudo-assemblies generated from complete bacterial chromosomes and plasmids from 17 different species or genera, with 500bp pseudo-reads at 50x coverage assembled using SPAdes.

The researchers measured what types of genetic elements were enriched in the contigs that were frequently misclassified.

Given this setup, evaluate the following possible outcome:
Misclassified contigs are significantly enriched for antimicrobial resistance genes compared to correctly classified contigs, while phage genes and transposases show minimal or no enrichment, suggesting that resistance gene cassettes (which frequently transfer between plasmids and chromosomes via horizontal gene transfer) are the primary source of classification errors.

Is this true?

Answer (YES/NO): NO